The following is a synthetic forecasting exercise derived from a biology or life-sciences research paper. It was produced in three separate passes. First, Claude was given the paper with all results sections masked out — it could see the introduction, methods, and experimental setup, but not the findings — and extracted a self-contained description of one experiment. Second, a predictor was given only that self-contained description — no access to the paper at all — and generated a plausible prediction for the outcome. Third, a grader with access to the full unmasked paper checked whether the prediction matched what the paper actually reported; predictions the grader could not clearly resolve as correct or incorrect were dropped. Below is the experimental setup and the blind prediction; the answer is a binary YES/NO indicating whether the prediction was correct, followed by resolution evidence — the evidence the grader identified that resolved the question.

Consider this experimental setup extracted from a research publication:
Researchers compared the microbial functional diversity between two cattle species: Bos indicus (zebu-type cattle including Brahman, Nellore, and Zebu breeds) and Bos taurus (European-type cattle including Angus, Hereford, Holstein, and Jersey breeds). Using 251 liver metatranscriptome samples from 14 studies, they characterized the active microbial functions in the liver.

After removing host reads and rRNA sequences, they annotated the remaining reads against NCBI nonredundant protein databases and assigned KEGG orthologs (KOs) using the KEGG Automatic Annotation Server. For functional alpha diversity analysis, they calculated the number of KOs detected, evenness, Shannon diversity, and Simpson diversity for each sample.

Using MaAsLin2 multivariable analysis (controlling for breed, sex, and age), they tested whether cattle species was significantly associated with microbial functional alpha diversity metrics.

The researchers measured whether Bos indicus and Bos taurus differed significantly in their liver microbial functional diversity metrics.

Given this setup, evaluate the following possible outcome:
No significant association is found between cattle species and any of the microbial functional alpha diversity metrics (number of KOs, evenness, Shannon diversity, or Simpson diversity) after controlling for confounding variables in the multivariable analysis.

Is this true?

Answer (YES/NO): YES